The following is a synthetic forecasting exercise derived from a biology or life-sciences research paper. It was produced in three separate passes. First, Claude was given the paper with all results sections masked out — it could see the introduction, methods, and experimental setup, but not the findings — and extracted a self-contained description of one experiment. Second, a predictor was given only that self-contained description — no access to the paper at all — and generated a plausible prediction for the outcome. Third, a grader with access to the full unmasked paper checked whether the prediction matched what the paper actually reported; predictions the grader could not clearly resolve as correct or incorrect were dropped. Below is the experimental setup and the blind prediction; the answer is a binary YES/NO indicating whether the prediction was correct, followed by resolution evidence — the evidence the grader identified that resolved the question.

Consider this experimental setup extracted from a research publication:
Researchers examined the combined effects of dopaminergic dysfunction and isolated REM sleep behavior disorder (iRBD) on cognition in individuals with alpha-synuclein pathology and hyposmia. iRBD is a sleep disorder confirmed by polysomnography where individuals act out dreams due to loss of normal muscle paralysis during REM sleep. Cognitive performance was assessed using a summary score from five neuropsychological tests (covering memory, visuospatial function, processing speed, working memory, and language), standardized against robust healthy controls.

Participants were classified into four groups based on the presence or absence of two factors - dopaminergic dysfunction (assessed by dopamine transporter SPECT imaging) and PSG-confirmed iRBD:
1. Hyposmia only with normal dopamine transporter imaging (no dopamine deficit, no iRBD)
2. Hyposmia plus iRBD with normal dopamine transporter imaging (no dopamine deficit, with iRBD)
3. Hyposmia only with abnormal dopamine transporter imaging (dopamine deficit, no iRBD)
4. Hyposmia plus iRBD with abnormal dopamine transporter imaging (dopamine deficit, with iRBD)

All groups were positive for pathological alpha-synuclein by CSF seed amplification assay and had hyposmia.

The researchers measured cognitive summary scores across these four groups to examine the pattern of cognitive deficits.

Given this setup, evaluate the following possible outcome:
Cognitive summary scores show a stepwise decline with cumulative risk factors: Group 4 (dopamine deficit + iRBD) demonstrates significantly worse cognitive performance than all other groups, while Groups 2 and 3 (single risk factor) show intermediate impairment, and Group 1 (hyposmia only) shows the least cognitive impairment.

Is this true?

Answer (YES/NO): NO